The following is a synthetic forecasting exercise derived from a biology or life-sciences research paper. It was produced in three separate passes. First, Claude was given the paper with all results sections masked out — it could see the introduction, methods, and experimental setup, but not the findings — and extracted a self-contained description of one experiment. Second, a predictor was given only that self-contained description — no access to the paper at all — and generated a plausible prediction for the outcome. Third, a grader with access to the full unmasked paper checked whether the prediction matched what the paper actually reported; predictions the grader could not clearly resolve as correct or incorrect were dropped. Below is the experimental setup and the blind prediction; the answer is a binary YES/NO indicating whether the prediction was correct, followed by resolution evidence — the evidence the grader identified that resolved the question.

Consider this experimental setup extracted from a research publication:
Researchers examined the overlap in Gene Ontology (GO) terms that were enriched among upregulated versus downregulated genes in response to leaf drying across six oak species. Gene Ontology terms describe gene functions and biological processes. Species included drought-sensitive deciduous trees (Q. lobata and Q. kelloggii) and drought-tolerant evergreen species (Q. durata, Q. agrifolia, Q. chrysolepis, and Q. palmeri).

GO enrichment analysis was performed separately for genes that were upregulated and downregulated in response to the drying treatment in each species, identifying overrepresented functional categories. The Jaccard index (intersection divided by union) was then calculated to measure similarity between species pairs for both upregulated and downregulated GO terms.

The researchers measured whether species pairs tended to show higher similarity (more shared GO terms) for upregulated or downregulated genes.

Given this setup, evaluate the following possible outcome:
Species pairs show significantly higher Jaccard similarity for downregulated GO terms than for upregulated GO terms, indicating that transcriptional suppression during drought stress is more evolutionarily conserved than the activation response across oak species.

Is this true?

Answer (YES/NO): NO